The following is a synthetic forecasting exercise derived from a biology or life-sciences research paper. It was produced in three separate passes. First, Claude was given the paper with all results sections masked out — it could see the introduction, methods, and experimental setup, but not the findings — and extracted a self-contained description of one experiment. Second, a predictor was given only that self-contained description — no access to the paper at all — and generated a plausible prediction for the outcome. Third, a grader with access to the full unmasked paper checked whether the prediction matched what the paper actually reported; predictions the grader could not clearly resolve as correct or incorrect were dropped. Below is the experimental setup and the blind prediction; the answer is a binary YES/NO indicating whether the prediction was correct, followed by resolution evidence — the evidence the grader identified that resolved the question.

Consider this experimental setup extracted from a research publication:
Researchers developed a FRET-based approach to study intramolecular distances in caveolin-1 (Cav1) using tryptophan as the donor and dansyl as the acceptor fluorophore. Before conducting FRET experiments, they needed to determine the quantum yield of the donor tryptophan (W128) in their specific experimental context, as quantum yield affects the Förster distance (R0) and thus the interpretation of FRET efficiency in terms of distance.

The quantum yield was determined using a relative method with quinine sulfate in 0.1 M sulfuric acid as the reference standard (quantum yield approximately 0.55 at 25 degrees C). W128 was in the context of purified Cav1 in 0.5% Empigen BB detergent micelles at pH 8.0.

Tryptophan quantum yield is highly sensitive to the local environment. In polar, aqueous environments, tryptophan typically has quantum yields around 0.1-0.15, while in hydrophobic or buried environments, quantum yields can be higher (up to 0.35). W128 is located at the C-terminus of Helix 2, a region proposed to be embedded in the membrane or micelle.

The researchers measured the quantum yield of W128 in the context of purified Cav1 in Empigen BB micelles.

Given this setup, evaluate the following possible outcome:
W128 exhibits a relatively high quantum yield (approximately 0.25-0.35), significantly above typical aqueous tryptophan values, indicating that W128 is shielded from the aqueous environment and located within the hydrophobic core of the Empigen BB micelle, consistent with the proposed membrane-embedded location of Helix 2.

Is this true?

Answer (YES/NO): NO